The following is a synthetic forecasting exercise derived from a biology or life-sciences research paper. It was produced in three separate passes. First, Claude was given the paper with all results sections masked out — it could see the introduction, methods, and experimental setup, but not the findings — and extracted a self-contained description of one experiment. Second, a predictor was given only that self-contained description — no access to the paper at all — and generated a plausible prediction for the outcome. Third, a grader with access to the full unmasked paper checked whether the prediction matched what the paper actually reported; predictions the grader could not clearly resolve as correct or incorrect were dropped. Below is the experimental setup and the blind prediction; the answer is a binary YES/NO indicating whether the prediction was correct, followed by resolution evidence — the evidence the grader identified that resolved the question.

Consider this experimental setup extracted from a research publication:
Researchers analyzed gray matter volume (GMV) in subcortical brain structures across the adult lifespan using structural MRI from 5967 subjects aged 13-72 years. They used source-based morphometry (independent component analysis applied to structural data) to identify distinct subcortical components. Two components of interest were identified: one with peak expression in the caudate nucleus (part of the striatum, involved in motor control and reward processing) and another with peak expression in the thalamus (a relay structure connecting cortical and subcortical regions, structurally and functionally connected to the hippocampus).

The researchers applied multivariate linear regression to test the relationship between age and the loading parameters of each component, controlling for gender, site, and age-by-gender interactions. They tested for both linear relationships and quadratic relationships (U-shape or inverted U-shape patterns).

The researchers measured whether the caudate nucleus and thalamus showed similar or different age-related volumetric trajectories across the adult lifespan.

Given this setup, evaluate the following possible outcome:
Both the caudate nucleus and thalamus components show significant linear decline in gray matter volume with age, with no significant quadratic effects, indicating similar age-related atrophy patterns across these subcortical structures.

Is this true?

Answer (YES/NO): NO